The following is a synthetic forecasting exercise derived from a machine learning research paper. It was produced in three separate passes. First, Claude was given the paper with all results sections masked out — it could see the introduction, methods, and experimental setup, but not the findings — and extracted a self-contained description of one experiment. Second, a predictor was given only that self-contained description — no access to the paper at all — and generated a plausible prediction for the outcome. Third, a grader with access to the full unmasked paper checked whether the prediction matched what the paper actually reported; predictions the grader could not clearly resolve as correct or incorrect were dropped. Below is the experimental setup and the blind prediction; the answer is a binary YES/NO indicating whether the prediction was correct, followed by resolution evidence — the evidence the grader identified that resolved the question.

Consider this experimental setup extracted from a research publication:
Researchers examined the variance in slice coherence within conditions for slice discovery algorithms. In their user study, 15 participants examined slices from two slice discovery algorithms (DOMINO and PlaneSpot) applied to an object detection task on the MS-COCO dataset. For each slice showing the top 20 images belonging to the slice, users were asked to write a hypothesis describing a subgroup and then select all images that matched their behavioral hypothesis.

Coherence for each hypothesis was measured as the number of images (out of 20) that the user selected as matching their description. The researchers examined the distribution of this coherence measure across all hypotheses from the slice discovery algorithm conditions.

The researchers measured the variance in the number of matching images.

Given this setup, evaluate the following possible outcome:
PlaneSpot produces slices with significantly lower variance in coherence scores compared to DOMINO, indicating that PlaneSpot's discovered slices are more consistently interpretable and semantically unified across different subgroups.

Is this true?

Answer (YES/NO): NO